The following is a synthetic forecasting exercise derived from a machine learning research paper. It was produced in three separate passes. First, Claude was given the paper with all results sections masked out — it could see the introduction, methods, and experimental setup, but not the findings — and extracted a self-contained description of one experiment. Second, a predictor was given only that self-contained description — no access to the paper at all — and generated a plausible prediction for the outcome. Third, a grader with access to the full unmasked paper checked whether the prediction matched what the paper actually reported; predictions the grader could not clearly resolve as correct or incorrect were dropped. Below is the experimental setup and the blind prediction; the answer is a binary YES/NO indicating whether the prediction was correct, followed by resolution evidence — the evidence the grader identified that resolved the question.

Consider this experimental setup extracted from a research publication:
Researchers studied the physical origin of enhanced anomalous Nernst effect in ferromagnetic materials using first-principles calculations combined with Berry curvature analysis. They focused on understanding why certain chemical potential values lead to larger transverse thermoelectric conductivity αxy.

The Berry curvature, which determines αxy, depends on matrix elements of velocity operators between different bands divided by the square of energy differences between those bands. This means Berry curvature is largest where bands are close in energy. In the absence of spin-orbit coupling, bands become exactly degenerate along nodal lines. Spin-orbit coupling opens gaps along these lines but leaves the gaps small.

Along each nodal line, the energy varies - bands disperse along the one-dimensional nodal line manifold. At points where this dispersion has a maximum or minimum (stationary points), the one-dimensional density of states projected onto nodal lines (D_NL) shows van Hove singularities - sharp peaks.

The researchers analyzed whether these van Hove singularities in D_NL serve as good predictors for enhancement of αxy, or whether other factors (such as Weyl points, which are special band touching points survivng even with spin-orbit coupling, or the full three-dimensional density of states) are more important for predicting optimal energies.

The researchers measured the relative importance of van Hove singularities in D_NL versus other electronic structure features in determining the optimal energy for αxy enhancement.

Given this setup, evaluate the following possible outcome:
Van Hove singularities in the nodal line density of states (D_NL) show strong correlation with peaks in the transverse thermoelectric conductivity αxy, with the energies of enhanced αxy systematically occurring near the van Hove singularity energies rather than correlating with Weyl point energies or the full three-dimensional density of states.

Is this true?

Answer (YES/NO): YES